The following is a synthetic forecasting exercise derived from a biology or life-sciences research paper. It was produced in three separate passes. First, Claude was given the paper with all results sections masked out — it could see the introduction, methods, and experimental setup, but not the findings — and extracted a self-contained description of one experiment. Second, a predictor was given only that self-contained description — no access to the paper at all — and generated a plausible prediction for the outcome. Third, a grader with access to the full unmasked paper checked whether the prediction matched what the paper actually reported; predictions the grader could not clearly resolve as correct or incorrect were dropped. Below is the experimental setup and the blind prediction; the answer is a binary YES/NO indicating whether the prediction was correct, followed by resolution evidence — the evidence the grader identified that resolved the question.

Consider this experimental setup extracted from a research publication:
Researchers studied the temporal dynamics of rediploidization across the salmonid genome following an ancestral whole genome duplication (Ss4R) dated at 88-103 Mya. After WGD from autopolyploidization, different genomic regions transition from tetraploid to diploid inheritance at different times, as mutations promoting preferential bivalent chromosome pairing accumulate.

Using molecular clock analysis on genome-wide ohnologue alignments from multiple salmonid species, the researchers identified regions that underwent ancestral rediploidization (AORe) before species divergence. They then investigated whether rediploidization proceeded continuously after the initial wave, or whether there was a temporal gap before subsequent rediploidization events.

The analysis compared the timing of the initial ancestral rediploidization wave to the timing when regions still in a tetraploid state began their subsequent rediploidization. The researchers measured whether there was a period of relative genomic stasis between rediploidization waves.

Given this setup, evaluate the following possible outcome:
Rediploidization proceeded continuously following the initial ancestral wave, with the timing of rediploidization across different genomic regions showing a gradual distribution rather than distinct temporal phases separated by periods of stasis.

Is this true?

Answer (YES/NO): NO